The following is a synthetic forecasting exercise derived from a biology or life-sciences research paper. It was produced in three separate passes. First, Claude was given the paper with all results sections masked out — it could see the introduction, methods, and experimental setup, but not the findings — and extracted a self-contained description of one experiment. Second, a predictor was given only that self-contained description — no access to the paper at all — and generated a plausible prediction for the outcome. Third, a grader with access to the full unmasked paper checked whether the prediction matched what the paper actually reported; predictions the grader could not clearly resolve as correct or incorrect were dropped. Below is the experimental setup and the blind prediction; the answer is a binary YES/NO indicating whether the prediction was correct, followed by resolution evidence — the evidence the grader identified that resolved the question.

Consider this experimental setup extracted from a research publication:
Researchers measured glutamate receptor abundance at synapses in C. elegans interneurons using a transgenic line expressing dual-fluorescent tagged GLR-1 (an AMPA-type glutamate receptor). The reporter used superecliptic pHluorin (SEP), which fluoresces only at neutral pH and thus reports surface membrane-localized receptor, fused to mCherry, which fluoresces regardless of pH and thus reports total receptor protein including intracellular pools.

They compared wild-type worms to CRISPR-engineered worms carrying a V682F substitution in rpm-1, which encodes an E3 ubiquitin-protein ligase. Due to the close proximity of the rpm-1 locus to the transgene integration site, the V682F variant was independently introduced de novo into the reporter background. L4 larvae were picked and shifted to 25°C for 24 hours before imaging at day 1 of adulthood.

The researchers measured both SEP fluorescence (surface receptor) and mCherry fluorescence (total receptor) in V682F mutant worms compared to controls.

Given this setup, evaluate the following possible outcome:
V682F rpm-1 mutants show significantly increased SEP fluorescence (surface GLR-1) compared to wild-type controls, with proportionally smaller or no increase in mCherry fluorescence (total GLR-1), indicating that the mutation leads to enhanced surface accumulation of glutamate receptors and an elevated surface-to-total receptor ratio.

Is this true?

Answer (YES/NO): NO